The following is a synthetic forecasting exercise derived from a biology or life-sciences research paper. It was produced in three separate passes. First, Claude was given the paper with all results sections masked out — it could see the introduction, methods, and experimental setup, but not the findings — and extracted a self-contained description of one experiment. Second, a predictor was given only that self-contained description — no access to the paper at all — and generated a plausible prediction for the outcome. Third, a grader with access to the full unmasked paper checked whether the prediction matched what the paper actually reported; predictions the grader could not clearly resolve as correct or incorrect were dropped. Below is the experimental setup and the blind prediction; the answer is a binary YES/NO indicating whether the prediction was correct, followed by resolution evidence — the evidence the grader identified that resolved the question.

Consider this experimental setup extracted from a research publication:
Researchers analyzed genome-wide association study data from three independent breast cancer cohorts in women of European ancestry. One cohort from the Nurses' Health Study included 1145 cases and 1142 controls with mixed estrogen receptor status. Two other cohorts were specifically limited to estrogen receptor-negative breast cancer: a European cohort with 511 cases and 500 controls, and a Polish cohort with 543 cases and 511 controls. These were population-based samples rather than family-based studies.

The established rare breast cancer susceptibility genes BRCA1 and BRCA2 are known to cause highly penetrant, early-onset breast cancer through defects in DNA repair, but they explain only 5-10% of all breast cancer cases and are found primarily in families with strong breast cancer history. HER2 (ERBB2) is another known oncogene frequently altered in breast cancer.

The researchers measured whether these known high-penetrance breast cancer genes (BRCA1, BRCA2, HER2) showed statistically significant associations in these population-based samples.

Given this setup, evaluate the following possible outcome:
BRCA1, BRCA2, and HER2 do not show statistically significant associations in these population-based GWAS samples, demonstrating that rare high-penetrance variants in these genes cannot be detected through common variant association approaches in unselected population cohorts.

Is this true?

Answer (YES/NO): YES